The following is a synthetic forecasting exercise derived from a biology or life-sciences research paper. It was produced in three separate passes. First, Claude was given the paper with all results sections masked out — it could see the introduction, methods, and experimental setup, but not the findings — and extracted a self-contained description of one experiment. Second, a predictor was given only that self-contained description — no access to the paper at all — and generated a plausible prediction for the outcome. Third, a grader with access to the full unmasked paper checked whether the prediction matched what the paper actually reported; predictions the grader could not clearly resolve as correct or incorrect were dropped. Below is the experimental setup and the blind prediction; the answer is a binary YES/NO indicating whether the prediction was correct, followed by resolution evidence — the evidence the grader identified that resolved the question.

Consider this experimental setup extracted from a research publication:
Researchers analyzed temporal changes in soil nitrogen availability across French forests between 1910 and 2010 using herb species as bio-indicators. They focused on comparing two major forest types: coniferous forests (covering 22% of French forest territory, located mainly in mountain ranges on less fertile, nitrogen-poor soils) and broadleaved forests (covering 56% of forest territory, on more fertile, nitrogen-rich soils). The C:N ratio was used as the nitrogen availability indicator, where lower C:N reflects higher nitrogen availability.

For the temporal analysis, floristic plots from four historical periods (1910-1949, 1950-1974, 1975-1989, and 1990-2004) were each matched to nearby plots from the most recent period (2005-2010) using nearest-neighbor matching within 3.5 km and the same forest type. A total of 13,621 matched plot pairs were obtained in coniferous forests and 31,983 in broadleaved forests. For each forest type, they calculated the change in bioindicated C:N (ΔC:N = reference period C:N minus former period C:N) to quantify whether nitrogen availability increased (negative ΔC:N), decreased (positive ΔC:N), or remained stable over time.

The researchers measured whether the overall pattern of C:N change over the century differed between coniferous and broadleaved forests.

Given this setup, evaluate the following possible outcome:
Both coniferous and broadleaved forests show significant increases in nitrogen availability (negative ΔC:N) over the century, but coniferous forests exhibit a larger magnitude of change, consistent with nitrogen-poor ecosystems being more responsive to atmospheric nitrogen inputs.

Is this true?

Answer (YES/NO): NO